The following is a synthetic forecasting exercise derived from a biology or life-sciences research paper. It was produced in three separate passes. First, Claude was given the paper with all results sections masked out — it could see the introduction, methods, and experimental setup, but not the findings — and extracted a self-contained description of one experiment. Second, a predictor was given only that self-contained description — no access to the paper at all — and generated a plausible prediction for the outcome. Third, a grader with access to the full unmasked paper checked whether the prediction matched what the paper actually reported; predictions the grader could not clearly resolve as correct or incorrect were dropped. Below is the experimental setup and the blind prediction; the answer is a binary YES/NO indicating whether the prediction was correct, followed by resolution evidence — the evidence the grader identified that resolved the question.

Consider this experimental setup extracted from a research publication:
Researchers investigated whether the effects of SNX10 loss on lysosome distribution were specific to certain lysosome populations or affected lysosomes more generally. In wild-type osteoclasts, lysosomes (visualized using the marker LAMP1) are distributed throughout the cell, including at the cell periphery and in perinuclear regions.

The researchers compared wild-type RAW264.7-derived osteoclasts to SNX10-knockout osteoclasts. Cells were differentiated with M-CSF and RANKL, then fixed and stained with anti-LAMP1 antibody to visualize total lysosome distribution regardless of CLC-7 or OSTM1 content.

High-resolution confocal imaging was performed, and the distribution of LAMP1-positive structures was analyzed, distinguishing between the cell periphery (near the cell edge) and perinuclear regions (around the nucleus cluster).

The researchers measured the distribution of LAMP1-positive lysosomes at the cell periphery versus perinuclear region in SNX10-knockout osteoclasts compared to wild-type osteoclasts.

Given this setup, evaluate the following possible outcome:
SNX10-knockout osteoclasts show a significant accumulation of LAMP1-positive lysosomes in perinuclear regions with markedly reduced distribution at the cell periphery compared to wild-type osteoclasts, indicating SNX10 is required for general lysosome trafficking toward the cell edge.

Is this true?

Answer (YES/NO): NO